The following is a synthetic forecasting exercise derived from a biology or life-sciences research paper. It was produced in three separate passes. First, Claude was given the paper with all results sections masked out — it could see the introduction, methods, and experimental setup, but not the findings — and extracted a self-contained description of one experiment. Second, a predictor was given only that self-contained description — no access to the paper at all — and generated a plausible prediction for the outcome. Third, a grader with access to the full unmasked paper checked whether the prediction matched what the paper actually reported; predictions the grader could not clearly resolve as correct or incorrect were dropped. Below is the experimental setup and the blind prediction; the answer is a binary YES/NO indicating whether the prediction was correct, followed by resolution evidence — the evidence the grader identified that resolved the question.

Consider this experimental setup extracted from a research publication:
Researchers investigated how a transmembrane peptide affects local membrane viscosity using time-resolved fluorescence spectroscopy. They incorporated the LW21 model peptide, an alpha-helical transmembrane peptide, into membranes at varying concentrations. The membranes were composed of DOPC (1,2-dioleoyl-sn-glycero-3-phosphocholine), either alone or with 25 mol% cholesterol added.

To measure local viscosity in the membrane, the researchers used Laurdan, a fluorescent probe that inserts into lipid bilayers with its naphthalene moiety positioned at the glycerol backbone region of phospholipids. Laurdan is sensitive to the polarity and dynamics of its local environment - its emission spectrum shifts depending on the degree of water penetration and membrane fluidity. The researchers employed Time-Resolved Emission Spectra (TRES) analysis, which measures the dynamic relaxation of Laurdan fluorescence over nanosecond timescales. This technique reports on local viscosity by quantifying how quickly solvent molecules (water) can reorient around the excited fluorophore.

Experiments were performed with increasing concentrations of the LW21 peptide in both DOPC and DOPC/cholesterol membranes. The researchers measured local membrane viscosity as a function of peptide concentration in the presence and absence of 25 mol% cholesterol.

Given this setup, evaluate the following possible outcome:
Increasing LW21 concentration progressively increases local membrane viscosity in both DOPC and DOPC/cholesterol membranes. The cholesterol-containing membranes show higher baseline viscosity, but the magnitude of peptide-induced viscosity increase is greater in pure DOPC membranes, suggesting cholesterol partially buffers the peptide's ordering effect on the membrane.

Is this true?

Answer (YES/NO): NO